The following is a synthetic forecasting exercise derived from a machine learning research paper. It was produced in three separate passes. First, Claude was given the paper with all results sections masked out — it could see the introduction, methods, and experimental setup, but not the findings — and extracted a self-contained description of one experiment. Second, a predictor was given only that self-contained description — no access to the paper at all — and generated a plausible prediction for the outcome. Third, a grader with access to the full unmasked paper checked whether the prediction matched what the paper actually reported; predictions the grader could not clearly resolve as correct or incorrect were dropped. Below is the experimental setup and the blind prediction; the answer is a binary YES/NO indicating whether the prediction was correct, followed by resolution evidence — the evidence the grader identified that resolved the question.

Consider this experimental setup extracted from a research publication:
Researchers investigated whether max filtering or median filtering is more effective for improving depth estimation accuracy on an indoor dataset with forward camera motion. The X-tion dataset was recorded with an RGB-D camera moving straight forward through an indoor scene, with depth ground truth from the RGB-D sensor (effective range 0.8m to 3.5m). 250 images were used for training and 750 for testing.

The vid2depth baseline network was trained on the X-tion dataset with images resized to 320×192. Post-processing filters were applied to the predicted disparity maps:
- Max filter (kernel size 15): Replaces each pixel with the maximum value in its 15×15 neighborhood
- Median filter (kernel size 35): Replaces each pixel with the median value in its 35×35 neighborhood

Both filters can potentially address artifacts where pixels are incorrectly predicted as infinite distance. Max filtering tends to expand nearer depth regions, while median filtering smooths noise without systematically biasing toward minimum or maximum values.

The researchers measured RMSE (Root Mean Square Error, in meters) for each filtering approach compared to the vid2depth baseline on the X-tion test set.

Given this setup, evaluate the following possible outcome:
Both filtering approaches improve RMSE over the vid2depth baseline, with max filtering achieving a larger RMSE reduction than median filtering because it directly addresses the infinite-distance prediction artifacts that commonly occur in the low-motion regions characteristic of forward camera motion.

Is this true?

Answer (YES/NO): NO